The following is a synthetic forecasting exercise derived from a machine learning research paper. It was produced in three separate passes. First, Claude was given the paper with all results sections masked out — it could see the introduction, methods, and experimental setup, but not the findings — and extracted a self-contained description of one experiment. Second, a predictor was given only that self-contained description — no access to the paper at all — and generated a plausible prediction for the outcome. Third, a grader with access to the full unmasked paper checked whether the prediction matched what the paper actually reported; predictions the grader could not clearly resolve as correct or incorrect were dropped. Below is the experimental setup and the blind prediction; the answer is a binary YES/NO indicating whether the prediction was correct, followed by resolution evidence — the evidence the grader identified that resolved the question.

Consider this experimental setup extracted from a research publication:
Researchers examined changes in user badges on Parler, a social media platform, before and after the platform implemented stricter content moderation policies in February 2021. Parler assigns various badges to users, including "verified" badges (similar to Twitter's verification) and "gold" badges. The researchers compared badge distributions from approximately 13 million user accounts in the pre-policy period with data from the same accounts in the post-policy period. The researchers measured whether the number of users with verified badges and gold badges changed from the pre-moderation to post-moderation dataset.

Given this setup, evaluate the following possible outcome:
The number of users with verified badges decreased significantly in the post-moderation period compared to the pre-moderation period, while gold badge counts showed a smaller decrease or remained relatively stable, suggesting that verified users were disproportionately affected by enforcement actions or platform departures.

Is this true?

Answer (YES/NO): NO